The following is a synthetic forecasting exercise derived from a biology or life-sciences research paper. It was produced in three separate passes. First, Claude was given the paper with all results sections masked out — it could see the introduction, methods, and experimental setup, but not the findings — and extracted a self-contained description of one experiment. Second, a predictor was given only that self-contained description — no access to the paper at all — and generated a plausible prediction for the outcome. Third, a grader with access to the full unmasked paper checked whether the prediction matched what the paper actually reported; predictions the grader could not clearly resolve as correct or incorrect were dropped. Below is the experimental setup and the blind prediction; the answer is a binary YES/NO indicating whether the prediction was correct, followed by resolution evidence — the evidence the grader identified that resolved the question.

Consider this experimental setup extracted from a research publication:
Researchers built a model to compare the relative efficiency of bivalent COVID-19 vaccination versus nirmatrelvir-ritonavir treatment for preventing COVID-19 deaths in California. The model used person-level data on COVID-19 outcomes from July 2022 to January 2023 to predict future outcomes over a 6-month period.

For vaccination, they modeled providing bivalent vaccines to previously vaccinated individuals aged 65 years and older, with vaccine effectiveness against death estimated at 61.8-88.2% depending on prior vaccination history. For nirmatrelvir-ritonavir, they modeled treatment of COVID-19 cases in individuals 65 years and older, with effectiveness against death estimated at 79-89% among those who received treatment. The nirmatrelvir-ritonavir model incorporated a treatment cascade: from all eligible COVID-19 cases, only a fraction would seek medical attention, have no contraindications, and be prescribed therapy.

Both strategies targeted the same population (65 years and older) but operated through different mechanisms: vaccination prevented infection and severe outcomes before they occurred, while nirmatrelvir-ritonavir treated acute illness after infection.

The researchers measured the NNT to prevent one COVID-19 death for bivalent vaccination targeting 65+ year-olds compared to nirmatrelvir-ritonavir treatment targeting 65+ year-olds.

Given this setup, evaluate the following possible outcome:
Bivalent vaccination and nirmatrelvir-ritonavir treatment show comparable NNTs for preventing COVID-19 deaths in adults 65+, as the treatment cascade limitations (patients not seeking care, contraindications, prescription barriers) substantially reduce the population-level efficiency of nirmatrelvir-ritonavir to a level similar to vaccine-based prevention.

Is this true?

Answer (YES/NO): NO